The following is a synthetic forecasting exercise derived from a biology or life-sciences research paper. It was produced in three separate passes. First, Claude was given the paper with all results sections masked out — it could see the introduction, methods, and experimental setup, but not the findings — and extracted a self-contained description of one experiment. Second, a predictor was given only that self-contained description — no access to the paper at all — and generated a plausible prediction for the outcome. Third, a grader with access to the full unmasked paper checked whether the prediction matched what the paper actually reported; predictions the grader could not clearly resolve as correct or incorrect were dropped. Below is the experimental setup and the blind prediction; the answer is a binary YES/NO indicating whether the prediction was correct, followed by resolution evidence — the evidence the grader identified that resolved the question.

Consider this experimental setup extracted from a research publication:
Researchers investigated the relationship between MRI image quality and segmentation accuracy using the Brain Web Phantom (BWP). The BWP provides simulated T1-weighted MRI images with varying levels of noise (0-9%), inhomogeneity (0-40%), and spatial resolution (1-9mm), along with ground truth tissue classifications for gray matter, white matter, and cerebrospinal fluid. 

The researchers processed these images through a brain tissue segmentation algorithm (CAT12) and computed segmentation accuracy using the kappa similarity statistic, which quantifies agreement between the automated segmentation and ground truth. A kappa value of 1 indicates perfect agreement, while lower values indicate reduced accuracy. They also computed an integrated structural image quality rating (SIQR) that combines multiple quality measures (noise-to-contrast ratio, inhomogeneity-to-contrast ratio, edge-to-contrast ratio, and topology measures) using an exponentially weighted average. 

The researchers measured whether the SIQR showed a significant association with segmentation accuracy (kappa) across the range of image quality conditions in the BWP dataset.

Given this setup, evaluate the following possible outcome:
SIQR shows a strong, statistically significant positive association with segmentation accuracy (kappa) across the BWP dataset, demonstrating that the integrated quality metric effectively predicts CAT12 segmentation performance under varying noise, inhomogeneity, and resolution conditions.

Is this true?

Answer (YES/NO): NO